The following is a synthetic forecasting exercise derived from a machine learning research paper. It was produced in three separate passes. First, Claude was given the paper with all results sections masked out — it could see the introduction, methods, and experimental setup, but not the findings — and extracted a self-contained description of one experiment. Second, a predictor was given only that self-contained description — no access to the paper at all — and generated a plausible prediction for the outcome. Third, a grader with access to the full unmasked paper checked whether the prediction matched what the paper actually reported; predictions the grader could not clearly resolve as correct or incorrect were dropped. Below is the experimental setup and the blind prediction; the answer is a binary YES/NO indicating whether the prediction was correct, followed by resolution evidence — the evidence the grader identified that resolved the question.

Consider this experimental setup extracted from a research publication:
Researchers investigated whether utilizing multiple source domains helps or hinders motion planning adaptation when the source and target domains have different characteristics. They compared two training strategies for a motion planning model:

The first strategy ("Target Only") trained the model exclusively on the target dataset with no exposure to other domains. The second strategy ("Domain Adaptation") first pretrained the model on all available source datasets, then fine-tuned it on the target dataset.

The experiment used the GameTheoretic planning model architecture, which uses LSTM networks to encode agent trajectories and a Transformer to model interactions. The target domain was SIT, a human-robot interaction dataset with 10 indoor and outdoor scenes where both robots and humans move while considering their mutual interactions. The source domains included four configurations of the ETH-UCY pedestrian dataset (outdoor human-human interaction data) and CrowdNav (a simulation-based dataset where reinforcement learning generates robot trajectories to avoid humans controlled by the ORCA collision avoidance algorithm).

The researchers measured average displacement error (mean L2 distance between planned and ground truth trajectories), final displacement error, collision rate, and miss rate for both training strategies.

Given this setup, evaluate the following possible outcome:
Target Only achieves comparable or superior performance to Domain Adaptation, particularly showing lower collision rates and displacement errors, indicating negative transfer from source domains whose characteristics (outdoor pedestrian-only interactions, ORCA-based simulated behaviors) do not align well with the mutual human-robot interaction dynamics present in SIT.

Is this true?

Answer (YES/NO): YES